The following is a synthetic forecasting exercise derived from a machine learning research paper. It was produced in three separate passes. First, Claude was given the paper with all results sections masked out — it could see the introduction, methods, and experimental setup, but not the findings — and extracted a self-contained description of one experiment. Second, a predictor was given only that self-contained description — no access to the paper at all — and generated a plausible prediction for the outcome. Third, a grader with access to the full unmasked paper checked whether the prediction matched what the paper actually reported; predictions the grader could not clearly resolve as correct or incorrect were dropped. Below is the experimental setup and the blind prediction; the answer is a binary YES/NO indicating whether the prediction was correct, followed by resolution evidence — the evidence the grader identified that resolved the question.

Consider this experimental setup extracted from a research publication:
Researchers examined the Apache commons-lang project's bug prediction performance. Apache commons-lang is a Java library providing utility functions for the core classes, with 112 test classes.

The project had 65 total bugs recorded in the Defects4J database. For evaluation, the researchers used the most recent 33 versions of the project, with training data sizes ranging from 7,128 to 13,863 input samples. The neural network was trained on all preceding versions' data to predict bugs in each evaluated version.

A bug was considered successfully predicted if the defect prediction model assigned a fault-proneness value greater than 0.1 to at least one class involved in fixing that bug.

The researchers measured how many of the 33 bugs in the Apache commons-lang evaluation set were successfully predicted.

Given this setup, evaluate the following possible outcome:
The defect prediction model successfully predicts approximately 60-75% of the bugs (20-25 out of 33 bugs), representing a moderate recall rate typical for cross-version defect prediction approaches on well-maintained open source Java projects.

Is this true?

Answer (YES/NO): NO